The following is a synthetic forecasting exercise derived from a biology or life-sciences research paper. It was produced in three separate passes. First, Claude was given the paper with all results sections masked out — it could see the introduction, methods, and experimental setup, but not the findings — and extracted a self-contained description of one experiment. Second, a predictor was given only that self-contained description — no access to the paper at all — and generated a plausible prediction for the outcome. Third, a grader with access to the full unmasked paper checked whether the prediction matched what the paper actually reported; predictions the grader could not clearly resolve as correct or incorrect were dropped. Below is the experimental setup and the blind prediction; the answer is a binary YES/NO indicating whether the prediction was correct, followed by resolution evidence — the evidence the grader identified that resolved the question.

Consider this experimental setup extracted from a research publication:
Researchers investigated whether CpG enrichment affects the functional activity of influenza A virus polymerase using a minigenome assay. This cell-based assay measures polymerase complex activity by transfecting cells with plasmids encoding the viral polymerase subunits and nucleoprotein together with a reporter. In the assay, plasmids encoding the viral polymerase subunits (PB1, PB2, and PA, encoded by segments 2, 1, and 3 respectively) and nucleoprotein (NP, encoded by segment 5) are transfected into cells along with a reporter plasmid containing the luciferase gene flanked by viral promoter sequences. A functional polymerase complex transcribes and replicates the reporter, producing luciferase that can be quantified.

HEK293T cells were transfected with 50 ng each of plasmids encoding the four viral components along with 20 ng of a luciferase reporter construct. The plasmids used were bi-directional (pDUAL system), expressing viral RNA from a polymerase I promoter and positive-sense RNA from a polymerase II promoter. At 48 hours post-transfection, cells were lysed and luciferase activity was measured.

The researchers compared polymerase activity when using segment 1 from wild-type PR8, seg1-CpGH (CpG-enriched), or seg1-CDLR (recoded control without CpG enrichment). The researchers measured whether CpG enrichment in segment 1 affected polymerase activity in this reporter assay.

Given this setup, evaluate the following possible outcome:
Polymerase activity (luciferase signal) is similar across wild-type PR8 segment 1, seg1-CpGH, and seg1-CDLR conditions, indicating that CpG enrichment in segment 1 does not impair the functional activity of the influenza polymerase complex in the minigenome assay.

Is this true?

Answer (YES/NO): NO